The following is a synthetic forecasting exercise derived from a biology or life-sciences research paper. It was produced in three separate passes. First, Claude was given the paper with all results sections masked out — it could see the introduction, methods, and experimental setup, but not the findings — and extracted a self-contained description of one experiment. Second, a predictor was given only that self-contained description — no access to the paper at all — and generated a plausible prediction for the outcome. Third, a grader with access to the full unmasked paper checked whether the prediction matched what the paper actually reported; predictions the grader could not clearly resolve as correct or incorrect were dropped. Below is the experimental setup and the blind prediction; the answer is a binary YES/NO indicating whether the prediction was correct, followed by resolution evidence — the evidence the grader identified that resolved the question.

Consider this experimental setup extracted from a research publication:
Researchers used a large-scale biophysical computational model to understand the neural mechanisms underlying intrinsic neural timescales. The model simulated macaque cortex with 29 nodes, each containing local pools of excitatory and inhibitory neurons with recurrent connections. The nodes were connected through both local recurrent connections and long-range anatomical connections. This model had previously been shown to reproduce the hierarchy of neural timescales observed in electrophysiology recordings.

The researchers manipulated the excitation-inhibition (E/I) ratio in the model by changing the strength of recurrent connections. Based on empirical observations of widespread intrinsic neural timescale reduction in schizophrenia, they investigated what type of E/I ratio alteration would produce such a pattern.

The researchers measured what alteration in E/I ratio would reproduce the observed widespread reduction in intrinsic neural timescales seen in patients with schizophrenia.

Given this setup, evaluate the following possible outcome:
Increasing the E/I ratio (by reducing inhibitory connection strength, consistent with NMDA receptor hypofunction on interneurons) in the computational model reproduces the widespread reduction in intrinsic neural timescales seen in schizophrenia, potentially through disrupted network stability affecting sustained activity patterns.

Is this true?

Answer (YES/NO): NO